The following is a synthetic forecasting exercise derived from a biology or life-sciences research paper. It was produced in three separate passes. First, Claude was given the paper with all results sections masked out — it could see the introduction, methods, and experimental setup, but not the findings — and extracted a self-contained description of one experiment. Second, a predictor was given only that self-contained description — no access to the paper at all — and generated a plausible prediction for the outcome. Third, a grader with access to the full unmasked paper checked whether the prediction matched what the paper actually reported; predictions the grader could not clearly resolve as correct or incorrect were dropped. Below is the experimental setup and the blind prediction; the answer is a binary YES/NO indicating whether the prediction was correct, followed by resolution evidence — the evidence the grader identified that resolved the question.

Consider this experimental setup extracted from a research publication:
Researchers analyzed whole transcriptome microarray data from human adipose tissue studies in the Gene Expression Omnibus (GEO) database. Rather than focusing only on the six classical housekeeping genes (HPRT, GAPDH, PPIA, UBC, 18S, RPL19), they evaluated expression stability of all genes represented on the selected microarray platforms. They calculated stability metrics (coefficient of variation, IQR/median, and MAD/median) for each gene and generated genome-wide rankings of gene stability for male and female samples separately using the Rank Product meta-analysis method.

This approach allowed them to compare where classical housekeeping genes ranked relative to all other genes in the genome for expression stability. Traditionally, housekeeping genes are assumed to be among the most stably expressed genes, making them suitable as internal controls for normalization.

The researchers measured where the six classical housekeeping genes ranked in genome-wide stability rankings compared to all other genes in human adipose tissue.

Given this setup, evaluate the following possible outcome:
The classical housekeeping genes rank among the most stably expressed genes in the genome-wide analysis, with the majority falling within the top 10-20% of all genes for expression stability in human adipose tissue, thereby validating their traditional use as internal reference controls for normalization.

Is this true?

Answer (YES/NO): NO